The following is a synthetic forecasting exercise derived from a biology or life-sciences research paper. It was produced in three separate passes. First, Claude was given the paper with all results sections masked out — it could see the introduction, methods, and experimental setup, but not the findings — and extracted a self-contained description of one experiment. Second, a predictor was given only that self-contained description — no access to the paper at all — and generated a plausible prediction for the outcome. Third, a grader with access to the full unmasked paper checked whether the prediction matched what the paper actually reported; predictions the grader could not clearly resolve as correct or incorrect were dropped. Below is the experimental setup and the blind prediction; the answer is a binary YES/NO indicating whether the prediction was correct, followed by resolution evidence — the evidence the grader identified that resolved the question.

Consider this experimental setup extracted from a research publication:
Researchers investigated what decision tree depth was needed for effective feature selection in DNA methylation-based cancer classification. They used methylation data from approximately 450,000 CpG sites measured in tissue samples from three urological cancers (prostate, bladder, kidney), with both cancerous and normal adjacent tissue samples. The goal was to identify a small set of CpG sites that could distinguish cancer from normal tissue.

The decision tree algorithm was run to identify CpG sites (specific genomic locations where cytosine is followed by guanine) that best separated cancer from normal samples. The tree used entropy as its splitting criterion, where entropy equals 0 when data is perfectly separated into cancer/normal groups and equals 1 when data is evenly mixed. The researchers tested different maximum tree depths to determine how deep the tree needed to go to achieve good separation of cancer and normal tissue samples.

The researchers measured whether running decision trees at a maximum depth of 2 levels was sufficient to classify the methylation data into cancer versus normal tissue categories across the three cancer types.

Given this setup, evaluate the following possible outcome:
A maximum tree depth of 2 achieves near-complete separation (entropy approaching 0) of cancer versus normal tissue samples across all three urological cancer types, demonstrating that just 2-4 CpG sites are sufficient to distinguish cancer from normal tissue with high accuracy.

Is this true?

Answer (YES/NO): NO